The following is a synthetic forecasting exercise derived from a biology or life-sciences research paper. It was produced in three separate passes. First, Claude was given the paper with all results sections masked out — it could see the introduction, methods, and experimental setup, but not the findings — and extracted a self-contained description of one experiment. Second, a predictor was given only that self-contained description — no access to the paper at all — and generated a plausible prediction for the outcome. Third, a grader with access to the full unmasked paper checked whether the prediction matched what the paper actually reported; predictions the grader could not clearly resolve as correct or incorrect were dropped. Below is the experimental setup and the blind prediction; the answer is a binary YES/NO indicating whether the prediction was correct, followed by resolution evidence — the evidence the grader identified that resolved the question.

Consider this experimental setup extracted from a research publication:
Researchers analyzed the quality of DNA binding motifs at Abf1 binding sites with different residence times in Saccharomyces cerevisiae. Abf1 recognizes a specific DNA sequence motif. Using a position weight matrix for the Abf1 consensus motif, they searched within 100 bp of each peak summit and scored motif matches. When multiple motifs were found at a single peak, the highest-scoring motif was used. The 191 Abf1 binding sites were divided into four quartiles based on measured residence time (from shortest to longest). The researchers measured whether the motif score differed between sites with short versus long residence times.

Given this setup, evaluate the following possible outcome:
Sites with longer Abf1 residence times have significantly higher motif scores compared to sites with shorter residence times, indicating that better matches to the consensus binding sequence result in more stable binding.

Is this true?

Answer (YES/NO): YES